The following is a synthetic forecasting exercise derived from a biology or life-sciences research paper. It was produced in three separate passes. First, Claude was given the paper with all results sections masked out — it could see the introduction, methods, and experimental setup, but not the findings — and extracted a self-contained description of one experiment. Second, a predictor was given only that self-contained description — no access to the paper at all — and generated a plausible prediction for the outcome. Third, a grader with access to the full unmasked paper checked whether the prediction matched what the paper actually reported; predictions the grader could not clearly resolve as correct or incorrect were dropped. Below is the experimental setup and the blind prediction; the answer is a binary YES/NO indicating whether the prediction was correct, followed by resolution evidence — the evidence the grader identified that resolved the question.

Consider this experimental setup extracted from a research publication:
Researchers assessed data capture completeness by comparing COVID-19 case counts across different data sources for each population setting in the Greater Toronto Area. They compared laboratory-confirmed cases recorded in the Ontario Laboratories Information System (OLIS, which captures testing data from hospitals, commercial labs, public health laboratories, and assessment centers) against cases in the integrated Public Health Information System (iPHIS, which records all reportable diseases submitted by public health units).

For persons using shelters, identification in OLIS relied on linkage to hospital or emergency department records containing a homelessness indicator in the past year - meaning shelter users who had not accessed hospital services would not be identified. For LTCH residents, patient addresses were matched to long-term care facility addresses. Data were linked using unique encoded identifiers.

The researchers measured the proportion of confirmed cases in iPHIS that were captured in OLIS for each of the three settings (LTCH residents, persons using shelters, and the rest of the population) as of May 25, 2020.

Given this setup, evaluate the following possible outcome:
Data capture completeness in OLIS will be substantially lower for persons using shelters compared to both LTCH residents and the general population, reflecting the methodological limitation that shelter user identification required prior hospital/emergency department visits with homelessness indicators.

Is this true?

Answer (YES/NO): YES